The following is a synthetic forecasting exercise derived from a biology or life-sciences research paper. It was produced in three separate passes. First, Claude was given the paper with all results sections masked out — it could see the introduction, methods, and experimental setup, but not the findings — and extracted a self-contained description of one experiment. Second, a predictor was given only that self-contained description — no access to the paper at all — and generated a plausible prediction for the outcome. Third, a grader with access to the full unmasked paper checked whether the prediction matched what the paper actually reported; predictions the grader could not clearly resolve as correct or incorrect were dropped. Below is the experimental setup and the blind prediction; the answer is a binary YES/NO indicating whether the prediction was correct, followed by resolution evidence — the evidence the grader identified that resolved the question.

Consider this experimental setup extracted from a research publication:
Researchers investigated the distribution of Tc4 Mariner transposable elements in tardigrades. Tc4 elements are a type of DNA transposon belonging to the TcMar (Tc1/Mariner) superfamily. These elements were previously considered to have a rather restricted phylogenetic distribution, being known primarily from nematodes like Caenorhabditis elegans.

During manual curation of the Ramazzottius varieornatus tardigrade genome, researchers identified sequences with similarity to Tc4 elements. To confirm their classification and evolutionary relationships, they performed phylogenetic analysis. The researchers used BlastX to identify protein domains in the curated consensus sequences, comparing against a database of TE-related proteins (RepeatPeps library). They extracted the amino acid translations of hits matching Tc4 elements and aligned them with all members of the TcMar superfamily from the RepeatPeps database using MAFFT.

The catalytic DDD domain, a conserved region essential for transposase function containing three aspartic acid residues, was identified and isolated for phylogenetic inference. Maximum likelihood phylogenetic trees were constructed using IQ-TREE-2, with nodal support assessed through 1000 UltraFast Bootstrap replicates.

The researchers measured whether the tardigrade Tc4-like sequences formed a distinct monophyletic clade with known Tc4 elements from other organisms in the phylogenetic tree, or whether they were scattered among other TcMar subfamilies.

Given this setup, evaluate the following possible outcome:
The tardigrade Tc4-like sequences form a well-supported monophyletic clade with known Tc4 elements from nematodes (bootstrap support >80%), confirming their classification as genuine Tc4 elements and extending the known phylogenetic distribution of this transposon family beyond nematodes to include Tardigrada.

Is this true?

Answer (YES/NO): NO